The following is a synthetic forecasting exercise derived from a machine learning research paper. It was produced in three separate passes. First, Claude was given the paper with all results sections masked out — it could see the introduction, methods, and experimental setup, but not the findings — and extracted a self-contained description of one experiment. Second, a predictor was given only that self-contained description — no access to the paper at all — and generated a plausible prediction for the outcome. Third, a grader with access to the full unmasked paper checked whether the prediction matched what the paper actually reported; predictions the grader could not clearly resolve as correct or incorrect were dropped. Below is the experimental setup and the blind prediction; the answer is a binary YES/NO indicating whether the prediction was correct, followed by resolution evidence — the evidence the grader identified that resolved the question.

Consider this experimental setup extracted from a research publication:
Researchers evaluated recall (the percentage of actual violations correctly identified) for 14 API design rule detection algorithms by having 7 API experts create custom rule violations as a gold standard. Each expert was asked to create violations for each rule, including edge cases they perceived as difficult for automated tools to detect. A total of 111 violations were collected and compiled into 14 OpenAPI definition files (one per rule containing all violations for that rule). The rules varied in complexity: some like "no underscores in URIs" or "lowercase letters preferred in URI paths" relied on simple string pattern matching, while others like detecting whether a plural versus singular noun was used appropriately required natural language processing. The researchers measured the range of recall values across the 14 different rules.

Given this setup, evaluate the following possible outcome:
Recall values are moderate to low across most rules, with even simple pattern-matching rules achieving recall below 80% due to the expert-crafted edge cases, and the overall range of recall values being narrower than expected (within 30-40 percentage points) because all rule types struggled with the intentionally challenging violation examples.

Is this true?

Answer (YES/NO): NO